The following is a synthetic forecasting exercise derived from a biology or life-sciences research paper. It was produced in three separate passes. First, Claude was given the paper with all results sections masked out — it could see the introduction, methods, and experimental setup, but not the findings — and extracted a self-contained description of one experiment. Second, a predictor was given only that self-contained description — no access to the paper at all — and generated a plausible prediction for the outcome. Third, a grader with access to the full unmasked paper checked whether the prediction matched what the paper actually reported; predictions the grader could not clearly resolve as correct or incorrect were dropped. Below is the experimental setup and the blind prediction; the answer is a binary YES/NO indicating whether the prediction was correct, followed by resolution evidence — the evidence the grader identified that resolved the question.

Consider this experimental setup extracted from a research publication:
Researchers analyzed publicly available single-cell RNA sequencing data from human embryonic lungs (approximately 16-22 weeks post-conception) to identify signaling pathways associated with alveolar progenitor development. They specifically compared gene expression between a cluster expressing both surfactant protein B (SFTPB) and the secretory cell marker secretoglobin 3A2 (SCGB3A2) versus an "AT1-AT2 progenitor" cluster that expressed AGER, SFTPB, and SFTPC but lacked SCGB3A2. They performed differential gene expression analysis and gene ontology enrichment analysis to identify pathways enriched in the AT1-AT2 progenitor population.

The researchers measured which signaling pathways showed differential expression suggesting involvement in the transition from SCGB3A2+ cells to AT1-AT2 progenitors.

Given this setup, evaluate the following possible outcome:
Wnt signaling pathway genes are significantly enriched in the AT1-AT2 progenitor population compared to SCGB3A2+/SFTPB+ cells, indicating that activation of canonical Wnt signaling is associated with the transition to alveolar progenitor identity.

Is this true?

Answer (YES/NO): NO